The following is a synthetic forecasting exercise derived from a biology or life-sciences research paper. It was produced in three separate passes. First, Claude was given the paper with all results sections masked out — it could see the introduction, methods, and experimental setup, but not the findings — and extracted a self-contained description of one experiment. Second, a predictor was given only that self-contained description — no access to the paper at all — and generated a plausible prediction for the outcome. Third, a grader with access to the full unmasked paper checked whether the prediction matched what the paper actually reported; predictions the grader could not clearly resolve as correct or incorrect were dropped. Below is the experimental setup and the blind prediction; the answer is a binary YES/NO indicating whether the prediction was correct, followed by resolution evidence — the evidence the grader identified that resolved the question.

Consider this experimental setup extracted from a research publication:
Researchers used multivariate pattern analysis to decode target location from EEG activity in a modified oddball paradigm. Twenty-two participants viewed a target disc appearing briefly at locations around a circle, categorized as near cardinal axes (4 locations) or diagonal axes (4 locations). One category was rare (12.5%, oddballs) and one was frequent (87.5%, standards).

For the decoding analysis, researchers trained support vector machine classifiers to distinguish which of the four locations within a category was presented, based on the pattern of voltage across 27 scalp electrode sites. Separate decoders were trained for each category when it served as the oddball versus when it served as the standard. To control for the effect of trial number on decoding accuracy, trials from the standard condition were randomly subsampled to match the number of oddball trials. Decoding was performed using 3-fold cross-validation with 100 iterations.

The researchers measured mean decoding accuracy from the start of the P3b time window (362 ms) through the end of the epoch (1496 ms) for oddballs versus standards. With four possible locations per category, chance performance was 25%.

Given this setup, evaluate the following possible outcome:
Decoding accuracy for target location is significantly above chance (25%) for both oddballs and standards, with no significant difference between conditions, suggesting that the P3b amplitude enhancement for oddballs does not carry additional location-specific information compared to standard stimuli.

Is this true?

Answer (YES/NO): NO